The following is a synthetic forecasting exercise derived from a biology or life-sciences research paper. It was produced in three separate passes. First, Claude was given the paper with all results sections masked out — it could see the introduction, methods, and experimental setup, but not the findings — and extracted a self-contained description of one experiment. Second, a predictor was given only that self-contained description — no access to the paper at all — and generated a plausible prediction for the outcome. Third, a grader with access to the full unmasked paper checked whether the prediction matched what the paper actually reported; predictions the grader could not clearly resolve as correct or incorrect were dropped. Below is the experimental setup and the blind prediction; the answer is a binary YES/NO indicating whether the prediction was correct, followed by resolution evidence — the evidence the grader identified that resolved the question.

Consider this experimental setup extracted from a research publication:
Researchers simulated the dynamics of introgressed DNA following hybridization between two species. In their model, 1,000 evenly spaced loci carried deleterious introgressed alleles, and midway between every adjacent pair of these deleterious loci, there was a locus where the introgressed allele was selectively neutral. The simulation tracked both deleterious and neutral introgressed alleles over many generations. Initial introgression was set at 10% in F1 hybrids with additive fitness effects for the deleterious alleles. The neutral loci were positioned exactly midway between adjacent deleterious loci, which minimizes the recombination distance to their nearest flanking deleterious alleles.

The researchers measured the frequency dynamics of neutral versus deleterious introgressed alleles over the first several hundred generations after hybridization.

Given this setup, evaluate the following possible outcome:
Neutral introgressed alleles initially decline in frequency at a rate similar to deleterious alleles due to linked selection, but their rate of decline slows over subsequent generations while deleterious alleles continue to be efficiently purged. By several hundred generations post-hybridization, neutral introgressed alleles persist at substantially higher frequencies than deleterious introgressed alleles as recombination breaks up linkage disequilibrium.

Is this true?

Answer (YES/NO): NO